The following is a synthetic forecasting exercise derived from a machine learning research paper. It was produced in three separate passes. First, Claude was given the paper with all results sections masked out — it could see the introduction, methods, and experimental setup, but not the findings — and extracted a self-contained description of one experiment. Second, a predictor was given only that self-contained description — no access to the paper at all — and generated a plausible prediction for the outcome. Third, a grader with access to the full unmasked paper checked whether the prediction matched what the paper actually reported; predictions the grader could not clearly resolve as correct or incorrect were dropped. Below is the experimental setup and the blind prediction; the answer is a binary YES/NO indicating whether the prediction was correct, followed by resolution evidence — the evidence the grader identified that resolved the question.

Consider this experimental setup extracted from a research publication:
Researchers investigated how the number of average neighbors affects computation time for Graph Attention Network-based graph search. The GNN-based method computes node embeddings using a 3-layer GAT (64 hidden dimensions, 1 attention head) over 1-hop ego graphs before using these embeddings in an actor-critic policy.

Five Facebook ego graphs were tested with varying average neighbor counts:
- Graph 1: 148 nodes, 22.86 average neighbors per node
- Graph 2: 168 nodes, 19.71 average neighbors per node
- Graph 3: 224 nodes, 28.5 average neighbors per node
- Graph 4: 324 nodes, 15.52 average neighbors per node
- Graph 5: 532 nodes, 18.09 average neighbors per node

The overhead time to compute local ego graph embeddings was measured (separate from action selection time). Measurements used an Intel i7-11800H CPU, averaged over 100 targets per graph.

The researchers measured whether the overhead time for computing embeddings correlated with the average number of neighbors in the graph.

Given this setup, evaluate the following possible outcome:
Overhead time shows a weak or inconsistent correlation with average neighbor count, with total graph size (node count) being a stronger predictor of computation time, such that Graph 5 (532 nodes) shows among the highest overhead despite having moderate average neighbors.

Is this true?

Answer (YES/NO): NO